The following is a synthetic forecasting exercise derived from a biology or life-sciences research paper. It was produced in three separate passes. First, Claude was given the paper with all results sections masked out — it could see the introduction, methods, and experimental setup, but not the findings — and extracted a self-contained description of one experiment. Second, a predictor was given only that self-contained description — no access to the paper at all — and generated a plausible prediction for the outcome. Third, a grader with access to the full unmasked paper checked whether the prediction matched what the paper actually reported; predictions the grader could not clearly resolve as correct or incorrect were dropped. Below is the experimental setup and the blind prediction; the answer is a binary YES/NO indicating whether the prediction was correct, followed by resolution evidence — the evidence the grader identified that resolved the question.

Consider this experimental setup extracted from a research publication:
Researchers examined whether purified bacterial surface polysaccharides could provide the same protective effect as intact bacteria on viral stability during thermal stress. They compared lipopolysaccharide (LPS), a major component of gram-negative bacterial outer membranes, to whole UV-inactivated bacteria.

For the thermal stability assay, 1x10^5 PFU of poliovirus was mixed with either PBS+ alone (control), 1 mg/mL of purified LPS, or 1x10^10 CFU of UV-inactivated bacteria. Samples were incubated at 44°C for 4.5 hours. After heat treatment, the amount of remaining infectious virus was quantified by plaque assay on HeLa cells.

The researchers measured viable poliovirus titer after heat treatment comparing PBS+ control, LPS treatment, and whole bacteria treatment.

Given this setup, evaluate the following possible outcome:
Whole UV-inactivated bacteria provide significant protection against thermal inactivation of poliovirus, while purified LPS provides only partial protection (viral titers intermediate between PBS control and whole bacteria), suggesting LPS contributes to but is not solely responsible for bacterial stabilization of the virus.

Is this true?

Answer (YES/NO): NO